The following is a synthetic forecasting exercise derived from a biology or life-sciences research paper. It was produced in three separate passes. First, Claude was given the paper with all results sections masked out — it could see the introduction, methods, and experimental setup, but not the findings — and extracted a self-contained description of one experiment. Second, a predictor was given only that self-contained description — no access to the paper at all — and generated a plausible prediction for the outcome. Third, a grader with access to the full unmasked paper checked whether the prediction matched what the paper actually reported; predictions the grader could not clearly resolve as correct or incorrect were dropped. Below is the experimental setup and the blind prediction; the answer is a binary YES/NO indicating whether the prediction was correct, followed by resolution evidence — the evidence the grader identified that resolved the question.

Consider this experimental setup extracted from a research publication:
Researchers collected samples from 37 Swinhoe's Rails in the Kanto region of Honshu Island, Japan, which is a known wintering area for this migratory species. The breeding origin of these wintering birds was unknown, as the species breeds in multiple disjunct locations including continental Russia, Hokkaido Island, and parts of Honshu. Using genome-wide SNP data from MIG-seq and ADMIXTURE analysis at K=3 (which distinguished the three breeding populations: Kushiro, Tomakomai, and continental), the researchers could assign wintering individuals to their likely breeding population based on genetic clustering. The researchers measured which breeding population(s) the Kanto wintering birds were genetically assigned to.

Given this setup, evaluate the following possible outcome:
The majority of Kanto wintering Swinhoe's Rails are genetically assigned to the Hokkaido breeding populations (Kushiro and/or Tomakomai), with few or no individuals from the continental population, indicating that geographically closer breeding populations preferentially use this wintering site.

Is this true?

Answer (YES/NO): YES